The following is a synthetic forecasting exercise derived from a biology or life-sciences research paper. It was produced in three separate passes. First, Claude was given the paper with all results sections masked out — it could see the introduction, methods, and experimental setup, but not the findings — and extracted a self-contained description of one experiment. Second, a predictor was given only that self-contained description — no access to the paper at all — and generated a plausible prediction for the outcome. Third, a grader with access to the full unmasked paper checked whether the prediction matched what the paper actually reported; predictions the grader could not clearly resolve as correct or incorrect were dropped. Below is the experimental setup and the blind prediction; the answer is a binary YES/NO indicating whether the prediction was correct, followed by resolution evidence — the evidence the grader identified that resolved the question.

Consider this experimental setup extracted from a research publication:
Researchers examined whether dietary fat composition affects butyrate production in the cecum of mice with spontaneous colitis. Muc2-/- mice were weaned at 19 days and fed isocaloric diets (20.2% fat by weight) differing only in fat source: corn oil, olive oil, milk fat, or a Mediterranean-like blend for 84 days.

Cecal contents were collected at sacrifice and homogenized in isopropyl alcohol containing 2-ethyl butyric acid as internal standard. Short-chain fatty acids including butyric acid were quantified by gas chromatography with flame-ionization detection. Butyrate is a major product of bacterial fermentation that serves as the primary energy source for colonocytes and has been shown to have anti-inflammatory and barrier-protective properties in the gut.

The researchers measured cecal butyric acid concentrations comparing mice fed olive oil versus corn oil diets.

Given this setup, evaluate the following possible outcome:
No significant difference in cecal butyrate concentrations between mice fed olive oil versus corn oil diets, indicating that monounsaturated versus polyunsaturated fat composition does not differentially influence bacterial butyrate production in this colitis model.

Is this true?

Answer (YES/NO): YES